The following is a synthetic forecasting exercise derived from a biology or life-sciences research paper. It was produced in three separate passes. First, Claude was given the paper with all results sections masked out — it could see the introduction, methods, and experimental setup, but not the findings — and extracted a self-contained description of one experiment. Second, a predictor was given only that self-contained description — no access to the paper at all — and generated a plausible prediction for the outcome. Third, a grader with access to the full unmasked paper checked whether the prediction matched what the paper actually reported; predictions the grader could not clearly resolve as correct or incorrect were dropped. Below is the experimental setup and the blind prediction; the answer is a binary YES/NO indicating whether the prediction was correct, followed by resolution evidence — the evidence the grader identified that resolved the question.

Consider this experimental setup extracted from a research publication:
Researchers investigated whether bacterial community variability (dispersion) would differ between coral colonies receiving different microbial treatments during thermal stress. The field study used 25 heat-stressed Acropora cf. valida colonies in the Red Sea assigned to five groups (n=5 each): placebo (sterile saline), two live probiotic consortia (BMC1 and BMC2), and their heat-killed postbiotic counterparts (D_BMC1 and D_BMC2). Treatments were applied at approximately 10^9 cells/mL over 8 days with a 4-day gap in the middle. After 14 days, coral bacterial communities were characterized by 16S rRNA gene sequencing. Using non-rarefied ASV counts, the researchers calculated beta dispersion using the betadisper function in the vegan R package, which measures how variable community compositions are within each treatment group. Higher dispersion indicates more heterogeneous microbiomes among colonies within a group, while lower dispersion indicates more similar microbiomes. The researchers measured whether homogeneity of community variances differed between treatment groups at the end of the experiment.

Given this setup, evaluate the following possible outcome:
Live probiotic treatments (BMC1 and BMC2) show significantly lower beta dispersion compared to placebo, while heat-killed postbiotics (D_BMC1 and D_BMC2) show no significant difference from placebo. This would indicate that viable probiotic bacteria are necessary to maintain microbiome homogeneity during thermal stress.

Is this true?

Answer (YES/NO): NO